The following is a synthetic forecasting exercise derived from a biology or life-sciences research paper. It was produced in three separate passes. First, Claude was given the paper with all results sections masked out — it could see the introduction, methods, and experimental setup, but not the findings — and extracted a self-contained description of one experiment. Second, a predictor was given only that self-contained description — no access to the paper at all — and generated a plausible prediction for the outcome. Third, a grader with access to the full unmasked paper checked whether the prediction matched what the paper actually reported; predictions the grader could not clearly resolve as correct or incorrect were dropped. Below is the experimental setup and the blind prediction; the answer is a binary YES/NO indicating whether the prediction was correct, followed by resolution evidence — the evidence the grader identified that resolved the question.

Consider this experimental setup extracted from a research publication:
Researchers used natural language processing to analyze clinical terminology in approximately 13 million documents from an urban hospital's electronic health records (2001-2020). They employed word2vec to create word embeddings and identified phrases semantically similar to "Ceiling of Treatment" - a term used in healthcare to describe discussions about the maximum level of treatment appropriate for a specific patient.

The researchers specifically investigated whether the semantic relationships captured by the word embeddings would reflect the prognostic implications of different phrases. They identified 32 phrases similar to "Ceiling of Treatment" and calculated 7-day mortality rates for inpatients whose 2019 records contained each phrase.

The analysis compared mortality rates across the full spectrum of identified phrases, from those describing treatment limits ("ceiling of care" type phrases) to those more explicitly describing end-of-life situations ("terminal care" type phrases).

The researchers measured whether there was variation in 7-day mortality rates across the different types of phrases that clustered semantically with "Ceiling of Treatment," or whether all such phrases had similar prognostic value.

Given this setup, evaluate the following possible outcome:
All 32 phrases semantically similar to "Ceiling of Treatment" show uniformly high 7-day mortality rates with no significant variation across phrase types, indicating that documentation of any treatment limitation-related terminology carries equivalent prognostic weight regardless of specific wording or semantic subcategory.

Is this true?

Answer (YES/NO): NO